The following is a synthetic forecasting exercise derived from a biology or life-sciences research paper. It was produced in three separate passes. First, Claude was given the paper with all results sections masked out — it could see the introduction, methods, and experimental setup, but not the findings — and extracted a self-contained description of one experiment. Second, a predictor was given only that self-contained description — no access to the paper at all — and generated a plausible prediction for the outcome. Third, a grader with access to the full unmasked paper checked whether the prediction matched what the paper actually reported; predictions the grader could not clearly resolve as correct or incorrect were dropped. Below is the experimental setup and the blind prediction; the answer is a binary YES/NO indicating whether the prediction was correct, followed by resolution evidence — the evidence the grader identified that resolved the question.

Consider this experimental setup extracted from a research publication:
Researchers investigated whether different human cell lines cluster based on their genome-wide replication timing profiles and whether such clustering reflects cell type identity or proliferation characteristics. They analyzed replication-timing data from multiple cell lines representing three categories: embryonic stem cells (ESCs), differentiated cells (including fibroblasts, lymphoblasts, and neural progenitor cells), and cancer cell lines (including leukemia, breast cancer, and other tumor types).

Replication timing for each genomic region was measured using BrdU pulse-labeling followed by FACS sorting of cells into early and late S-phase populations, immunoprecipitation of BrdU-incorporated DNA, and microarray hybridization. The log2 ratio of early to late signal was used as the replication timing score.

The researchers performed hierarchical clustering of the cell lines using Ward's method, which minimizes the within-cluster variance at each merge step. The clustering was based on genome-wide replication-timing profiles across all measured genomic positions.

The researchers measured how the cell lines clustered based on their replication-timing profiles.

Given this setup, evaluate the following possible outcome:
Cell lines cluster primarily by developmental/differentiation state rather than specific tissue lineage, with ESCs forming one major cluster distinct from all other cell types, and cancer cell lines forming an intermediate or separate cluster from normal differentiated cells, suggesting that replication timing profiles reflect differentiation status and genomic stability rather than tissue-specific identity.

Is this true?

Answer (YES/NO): NO